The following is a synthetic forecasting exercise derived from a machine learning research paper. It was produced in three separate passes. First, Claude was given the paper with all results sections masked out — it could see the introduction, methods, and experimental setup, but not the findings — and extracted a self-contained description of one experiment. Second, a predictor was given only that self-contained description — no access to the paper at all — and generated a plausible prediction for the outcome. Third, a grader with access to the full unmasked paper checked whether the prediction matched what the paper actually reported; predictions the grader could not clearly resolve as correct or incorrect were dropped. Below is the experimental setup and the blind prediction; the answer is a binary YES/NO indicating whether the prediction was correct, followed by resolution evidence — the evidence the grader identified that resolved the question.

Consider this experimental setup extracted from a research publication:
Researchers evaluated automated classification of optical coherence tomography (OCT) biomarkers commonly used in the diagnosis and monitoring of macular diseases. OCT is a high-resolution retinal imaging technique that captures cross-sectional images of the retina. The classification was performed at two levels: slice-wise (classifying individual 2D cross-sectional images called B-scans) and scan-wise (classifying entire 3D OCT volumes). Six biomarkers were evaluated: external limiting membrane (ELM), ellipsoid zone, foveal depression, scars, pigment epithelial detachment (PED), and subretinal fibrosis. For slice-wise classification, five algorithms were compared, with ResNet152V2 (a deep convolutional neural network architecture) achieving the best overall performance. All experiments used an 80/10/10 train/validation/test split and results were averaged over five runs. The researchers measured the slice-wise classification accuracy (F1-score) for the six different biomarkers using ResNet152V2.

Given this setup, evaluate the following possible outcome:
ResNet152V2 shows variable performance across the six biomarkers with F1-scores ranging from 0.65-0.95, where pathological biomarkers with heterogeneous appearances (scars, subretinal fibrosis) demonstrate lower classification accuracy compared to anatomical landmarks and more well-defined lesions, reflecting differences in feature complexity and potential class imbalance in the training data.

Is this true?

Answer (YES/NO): NO